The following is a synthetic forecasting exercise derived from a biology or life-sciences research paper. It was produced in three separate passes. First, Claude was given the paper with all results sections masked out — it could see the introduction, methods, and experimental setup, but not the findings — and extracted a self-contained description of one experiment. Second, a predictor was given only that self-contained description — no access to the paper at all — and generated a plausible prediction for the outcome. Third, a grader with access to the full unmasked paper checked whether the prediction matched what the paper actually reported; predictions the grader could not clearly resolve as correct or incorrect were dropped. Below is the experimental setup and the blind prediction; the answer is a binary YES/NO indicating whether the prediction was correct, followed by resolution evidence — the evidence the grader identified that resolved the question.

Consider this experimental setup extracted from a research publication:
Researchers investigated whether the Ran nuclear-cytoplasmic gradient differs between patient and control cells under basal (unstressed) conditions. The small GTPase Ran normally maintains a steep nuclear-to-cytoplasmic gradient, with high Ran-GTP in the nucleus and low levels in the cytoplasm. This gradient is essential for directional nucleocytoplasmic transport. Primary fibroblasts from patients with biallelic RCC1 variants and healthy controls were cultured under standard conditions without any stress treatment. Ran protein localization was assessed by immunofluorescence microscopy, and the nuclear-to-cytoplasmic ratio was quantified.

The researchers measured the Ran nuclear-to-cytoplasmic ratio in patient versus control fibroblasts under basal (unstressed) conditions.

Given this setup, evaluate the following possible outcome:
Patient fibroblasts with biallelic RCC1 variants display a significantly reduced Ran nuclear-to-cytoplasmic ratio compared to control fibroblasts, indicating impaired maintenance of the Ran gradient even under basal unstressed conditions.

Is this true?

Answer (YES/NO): YES